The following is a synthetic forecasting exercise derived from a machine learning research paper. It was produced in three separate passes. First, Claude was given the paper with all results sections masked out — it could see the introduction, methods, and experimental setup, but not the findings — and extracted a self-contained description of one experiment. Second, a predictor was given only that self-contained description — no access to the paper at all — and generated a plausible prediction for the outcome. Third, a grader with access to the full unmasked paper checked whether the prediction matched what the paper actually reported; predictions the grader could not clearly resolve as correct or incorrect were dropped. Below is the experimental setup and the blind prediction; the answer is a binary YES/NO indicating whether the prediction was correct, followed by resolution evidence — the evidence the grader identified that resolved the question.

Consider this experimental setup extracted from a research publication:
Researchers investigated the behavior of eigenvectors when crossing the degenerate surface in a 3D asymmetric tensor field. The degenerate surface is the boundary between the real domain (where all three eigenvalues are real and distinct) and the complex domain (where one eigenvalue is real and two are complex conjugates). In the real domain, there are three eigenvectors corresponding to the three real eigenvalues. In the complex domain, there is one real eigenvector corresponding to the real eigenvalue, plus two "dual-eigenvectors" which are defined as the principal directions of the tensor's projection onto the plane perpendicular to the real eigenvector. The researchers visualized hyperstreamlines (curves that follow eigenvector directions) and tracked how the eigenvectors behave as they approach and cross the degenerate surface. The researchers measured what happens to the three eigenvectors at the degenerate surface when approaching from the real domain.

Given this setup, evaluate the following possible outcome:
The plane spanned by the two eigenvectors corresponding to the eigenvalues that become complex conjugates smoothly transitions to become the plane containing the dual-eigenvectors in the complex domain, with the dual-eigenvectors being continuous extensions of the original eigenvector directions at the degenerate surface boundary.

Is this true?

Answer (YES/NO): NO